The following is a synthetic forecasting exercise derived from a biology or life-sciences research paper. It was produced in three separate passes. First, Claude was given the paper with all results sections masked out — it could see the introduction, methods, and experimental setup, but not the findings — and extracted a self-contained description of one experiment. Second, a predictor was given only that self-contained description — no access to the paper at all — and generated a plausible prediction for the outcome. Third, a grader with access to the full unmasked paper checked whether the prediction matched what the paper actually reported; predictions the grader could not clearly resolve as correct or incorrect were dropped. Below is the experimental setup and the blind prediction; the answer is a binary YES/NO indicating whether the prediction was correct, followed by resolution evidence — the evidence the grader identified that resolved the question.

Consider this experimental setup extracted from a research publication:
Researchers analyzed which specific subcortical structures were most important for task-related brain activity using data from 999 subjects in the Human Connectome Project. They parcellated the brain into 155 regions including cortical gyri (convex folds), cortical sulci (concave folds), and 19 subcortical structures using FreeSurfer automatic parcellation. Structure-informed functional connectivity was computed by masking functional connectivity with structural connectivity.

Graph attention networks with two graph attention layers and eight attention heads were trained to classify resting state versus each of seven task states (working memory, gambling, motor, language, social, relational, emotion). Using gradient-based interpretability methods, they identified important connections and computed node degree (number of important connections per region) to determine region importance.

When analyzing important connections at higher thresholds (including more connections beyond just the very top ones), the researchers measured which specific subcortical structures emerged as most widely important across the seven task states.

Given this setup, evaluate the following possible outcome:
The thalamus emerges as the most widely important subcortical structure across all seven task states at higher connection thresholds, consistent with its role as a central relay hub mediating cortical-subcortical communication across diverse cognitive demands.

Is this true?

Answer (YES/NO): NO